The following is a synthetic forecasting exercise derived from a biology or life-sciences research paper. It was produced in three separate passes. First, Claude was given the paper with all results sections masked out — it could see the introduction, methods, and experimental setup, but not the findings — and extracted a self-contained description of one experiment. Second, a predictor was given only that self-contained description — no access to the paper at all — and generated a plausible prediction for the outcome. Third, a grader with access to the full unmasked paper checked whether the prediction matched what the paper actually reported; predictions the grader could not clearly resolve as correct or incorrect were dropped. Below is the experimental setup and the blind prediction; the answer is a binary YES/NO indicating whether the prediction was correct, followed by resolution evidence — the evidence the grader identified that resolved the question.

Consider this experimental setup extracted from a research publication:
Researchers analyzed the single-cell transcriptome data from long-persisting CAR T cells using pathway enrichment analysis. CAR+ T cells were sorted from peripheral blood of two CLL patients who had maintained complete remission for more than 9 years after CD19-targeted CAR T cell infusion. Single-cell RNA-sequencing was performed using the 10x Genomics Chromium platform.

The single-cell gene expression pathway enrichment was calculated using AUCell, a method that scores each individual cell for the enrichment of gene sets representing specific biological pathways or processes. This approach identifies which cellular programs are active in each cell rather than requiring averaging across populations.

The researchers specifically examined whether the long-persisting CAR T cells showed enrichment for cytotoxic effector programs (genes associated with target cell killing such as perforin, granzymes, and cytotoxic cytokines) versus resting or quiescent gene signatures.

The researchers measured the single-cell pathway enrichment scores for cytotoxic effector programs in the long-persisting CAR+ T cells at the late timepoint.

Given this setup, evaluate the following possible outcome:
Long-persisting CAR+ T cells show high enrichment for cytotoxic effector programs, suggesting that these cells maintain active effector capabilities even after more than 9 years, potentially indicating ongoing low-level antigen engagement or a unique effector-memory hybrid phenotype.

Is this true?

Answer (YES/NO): YES